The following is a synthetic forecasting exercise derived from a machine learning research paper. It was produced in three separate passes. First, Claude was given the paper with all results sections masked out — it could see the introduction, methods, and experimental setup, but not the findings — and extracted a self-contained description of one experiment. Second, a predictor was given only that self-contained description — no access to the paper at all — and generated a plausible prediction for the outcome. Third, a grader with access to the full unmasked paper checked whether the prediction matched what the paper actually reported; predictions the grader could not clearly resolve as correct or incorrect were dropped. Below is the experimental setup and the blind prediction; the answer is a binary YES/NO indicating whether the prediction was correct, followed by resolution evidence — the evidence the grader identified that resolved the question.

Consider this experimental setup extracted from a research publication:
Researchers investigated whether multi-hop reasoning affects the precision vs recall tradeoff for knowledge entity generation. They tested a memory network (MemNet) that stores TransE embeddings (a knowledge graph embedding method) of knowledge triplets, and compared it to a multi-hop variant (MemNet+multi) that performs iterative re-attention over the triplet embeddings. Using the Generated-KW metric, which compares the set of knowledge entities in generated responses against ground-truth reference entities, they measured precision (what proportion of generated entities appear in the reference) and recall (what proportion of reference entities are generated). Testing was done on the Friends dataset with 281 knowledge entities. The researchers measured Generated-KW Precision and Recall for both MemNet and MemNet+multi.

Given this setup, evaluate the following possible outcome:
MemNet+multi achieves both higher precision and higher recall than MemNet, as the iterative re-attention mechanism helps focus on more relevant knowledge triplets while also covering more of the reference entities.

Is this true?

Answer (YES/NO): YES